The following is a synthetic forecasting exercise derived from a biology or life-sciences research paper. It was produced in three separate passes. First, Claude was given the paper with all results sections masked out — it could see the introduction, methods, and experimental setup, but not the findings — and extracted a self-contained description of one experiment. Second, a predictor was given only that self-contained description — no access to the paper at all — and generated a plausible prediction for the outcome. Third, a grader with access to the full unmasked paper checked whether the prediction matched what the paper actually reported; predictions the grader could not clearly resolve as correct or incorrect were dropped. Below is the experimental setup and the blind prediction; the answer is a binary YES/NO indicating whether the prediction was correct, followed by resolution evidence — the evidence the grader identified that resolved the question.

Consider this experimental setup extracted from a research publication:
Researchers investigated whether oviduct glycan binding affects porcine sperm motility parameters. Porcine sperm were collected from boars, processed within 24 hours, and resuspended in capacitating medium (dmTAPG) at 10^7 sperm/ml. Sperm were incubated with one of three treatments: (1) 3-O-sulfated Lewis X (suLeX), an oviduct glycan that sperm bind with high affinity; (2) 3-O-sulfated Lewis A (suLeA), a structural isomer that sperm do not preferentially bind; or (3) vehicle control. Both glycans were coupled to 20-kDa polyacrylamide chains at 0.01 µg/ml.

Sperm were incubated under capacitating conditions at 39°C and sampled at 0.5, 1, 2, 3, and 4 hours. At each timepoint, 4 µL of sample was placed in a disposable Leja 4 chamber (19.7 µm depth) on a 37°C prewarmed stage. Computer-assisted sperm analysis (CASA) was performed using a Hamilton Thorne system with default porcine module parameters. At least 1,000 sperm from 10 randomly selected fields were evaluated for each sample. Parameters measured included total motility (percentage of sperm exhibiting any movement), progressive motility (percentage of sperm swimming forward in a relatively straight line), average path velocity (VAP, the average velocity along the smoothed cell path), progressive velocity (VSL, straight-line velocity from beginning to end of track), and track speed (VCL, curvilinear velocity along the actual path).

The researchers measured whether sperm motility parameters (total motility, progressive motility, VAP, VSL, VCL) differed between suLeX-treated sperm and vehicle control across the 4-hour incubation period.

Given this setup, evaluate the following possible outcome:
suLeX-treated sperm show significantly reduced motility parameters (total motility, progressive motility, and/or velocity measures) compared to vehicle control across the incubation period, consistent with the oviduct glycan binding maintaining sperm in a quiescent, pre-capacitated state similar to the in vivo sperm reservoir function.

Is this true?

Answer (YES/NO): NO